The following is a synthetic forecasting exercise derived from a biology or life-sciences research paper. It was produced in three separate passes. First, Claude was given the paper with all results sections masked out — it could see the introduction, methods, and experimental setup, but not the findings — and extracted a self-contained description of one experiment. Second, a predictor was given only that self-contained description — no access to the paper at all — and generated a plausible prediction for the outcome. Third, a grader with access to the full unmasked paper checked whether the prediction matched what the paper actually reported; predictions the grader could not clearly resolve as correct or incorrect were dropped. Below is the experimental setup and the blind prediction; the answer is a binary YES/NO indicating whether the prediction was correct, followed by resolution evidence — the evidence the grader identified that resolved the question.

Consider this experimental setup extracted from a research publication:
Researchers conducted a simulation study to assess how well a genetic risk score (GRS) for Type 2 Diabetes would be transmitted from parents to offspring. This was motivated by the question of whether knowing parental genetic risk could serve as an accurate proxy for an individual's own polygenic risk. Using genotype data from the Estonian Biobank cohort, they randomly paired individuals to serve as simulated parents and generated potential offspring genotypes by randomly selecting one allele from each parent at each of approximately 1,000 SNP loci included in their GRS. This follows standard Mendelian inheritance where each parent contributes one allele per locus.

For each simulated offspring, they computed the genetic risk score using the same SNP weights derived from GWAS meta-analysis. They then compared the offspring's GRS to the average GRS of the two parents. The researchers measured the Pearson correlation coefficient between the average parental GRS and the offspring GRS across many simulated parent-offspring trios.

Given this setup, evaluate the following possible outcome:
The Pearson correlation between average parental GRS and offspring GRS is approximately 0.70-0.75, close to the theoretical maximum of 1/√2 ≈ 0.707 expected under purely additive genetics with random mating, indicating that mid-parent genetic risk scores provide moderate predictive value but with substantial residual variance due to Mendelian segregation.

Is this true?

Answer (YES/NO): YES